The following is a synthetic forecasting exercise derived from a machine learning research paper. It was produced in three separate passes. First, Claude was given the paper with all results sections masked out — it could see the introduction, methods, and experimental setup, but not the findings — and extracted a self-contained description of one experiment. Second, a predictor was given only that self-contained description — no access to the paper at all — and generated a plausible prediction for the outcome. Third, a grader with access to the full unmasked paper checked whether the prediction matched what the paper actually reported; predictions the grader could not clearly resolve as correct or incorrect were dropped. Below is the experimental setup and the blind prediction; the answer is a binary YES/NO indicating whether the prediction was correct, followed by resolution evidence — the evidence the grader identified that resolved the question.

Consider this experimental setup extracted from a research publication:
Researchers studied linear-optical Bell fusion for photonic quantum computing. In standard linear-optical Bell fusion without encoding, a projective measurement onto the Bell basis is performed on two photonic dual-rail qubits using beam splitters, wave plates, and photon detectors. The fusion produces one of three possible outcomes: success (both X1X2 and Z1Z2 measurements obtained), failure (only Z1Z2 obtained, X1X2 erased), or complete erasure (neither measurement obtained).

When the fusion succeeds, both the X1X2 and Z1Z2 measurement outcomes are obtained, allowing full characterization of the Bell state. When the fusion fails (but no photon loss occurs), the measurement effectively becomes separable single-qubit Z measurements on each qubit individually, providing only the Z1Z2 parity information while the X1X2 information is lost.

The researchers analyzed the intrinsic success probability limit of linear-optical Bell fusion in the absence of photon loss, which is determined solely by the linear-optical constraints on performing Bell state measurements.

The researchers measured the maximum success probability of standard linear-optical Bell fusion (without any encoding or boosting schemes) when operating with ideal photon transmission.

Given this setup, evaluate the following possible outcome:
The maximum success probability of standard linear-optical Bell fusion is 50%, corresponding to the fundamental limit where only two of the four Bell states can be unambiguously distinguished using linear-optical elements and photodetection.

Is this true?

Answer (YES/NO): YES